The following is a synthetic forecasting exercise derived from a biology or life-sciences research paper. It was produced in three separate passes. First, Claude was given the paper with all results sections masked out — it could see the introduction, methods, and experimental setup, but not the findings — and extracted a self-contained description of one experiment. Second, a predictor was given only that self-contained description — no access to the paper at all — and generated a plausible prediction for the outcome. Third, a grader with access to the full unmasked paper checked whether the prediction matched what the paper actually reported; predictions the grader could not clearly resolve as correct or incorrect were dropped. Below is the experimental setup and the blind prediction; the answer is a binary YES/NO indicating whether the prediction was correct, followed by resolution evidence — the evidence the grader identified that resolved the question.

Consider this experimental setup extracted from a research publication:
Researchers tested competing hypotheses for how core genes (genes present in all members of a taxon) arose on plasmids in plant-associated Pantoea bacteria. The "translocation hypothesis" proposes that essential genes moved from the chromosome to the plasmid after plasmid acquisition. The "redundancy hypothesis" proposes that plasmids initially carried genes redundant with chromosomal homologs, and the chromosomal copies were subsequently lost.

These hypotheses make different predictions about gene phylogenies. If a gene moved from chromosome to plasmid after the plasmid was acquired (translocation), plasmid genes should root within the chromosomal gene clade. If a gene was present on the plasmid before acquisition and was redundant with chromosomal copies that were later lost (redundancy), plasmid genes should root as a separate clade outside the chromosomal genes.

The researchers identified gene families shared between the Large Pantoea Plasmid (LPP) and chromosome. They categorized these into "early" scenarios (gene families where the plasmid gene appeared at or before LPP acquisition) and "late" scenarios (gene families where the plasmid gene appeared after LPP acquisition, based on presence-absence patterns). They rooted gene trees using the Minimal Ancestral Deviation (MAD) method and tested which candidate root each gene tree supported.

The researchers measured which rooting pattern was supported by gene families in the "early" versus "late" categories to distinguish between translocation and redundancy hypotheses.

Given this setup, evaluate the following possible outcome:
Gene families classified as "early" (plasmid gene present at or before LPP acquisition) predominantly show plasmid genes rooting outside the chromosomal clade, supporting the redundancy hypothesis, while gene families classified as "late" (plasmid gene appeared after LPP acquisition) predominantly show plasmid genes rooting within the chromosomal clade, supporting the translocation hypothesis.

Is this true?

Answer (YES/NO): NO